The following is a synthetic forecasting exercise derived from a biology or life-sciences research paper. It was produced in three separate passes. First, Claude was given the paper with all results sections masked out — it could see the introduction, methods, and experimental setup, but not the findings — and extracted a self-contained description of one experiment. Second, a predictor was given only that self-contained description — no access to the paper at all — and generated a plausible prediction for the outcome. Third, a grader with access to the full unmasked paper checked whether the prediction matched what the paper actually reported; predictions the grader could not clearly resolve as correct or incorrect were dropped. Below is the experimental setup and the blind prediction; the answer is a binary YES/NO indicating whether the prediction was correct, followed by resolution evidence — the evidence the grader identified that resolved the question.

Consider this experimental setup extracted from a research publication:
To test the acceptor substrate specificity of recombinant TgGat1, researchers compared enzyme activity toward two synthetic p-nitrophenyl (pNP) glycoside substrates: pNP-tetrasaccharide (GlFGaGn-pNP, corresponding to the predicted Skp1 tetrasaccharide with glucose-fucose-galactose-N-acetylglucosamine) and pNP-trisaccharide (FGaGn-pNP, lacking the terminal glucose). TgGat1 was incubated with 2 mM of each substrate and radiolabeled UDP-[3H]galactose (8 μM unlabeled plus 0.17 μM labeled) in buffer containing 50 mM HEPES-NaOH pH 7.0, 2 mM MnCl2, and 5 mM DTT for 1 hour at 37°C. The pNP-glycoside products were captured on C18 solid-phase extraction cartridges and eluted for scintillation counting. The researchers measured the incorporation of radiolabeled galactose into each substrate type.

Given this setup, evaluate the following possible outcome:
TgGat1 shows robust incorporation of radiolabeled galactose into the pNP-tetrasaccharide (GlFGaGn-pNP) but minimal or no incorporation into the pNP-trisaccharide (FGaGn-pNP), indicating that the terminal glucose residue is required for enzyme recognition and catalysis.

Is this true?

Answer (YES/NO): YES